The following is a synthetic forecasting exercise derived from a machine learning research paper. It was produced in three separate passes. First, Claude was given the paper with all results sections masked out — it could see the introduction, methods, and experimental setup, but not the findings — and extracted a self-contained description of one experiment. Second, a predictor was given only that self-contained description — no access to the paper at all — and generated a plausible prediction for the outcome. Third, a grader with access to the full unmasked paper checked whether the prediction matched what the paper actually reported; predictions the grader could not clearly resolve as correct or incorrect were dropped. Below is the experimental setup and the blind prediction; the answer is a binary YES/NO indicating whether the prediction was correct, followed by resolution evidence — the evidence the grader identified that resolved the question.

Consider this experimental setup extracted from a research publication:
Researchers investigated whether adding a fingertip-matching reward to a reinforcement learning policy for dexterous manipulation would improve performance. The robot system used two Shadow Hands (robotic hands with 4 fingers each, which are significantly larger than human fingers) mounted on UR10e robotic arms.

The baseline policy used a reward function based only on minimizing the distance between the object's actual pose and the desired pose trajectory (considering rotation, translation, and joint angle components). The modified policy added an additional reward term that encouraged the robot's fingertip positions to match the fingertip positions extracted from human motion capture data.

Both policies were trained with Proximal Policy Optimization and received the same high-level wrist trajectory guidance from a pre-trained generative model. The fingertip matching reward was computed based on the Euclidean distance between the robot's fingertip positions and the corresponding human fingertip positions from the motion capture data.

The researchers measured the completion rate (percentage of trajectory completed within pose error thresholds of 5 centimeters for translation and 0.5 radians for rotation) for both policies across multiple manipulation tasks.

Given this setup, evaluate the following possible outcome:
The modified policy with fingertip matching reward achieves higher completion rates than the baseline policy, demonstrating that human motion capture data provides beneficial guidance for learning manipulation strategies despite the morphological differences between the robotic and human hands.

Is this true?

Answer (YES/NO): NO